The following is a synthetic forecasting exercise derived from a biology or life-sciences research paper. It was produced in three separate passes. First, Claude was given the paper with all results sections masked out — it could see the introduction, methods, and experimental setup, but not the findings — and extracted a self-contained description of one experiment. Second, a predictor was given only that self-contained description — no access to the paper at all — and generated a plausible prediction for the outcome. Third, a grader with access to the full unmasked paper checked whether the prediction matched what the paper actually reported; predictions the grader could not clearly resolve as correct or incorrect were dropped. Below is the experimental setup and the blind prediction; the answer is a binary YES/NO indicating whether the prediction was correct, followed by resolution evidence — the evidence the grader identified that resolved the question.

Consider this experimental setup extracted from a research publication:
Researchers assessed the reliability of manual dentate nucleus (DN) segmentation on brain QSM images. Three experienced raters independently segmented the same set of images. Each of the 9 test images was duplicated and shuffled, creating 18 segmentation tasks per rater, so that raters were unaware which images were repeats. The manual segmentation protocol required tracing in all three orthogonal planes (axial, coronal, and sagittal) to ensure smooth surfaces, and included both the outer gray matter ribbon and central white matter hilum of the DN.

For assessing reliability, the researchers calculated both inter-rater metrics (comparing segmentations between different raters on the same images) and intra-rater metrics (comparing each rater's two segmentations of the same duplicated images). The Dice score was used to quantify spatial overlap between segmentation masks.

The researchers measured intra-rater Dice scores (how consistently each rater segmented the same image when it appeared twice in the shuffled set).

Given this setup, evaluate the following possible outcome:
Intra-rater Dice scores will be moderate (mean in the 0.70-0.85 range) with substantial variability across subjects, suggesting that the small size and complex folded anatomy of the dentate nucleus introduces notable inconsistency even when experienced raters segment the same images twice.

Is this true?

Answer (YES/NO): NO